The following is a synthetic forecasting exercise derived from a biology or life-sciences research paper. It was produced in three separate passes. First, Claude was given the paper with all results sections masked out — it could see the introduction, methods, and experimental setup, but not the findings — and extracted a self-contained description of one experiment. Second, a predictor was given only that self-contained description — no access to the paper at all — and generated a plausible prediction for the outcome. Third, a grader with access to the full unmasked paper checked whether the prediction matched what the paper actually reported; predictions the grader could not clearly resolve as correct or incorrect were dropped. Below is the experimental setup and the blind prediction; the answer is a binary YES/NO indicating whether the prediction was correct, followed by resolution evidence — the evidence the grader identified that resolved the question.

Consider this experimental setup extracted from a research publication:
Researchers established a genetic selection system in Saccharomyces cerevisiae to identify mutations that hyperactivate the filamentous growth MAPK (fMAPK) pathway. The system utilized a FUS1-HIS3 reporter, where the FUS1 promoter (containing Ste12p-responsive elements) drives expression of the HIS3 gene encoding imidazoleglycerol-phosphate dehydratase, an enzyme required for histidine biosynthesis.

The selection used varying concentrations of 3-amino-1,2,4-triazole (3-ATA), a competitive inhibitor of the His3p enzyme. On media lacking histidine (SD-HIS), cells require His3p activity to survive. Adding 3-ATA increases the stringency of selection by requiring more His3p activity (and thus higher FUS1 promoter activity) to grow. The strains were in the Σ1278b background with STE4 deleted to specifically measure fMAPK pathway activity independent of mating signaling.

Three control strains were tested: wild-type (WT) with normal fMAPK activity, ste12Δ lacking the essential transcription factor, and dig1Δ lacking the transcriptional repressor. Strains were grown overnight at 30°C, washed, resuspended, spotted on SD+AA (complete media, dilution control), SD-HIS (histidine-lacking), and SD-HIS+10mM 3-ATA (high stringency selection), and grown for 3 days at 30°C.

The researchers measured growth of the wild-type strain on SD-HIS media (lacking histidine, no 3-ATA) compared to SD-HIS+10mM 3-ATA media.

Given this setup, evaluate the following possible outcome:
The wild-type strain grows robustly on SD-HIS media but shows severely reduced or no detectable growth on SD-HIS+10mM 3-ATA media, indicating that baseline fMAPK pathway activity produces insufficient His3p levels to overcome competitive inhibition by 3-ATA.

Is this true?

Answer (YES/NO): YES